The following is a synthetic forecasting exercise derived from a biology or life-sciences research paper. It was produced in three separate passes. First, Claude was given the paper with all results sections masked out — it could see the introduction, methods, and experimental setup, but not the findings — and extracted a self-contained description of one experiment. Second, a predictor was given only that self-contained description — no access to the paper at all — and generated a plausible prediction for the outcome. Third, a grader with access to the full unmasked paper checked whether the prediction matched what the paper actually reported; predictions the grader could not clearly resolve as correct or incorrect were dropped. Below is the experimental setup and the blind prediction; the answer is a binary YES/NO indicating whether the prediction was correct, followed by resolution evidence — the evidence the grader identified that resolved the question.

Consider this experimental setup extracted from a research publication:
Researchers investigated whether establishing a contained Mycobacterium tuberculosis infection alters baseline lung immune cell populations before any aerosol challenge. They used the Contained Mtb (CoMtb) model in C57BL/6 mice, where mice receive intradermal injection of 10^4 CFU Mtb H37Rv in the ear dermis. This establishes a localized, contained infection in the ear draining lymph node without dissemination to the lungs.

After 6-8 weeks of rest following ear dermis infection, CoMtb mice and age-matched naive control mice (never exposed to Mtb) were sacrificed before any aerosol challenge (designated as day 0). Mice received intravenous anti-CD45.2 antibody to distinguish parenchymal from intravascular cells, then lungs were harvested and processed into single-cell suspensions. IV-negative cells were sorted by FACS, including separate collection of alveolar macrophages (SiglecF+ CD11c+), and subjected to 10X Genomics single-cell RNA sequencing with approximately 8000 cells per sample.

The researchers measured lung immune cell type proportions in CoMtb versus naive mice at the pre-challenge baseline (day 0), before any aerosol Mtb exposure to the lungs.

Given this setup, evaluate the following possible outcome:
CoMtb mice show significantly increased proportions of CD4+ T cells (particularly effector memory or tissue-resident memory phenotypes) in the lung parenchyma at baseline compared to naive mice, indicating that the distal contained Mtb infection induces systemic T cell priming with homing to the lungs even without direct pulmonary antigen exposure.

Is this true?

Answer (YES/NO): YES